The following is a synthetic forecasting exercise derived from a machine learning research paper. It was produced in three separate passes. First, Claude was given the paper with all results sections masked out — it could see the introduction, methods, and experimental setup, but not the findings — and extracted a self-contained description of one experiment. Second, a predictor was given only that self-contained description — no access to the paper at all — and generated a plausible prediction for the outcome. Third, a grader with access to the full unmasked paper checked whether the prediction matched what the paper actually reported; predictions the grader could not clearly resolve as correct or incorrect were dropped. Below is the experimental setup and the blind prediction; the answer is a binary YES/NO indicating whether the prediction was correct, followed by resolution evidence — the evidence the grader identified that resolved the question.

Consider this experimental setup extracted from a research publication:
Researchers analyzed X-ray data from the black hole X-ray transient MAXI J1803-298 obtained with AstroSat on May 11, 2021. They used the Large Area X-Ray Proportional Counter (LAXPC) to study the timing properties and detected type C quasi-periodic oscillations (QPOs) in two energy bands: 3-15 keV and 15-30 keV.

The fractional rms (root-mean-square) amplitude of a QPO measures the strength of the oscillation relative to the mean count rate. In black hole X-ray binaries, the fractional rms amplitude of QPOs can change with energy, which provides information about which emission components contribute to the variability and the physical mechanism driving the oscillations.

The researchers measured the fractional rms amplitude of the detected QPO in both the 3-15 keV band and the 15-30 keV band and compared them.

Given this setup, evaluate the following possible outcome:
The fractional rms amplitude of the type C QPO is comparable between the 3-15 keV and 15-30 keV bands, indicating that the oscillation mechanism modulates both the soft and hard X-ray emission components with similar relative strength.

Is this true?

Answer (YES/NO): NO